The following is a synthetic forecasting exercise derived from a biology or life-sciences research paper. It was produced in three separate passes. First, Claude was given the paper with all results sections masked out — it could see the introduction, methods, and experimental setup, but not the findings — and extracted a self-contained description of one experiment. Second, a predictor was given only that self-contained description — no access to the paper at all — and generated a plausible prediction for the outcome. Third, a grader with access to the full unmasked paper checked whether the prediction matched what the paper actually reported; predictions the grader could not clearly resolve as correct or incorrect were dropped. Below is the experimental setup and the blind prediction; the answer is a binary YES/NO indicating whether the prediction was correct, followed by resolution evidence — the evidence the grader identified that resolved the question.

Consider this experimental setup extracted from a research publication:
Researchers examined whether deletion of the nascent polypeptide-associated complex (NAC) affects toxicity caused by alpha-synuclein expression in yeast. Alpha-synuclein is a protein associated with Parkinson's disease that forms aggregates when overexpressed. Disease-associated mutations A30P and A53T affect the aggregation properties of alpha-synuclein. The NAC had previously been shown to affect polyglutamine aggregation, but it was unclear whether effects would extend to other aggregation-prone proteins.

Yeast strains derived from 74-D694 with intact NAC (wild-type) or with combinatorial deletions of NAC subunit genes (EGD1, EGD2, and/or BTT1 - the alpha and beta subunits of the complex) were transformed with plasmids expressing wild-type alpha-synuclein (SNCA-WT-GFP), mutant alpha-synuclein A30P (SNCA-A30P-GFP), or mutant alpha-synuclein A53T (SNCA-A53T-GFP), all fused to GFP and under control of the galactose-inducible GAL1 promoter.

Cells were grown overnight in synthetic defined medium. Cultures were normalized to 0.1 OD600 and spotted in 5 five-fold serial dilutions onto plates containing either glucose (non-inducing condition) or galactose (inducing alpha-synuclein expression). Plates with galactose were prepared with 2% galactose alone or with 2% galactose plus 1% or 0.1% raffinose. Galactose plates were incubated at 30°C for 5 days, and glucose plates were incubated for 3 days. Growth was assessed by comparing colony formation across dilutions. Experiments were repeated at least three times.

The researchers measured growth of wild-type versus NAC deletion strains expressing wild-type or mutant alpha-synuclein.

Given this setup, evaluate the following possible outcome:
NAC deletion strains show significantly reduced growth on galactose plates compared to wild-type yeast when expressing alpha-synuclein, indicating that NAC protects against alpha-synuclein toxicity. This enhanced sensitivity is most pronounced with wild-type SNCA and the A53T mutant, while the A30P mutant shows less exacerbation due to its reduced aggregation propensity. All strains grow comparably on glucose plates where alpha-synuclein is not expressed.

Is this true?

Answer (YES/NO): NO